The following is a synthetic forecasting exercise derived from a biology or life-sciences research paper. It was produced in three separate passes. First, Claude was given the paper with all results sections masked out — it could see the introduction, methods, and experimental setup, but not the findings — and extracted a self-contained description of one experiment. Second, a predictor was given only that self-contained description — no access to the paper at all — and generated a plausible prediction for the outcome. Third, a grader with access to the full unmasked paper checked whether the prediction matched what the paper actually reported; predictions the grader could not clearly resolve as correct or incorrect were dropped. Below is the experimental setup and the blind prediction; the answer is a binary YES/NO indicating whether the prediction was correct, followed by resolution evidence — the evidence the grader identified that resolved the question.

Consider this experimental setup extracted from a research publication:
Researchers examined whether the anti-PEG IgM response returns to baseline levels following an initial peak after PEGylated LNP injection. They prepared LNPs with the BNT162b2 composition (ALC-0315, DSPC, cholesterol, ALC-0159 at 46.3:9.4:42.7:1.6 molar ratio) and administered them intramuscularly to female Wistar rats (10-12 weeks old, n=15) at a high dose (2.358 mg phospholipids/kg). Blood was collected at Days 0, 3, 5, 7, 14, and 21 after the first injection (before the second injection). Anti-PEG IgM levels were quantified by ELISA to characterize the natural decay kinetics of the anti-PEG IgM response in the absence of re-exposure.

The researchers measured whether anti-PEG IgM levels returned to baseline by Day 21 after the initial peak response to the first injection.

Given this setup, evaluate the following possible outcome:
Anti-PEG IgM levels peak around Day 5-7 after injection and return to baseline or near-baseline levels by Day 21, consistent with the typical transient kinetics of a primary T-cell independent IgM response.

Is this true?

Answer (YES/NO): NO